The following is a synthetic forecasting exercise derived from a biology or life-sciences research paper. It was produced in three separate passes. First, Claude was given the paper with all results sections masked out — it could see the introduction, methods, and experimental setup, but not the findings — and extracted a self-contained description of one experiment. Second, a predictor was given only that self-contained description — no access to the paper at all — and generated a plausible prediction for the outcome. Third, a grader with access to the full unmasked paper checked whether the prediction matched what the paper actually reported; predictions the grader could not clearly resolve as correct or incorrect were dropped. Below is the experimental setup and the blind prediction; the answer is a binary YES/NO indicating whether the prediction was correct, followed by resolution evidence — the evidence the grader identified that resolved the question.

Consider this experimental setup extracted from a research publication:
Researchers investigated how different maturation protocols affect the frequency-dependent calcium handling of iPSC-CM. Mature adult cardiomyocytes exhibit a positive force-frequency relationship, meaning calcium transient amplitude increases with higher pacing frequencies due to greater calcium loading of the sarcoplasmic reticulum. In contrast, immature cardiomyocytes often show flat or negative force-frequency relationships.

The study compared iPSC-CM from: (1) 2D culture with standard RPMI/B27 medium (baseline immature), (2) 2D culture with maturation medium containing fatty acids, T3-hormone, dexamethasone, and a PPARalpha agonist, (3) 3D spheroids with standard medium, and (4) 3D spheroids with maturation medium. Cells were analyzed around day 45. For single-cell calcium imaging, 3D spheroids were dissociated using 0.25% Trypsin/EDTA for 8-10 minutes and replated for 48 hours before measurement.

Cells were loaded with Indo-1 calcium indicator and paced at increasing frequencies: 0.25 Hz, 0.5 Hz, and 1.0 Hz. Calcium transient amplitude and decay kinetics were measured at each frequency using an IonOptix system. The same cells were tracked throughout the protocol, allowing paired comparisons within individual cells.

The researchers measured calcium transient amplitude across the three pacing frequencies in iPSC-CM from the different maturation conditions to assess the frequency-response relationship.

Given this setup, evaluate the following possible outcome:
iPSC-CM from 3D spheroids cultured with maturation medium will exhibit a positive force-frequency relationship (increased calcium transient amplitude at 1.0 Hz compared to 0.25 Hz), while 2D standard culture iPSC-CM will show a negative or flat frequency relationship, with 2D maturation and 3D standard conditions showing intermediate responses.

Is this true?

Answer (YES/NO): NO